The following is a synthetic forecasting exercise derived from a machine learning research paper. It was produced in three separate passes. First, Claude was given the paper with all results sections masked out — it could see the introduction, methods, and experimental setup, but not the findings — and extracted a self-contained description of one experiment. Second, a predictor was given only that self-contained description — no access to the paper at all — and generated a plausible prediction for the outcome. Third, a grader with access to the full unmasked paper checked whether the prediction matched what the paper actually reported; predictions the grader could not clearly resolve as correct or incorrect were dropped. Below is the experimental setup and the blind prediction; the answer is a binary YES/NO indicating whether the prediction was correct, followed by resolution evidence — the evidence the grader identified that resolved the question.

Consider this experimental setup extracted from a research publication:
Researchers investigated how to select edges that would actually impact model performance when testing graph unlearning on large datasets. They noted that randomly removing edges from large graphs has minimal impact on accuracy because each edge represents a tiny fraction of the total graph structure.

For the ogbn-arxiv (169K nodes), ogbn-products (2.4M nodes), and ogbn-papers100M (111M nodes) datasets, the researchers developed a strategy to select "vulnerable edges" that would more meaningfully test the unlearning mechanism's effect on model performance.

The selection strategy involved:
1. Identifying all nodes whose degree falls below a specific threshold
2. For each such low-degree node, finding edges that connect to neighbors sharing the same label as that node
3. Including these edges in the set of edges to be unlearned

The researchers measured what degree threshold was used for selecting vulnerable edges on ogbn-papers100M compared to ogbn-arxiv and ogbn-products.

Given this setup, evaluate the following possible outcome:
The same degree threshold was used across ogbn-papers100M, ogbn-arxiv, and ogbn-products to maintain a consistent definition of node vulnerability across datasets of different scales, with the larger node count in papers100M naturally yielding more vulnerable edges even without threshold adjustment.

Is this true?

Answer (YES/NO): NO